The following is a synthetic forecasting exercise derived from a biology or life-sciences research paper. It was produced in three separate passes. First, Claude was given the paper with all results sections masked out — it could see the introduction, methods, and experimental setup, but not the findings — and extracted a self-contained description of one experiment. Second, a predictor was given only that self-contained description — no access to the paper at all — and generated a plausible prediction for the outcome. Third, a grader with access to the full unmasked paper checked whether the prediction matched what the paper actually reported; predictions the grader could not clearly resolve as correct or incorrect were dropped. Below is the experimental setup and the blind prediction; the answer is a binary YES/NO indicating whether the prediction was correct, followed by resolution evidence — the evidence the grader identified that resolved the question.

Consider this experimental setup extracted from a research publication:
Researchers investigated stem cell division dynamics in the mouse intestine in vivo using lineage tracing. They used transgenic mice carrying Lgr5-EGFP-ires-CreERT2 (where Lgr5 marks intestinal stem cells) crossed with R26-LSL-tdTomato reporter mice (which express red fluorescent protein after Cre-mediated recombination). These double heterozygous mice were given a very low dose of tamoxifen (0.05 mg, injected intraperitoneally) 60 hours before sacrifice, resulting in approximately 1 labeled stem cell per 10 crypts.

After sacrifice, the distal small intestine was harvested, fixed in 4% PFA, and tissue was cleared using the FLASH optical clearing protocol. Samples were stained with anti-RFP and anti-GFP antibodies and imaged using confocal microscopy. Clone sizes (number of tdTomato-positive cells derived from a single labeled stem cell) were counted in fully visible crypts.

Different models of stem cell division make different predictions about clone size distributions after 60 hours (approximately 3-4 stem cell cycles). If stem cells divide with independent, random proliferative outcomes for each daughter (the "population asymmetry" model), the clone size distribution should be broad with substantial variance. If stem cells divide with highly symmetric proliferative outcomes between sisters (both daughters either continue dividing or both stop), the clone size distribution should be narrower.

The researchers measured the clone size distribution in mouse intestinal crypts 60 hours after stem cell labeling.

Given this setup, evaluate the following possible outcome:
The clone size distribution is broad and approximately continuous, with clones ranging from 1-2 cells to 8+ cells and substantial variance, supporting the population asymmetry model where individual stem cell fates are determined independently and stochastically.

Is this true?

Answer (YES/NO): NO